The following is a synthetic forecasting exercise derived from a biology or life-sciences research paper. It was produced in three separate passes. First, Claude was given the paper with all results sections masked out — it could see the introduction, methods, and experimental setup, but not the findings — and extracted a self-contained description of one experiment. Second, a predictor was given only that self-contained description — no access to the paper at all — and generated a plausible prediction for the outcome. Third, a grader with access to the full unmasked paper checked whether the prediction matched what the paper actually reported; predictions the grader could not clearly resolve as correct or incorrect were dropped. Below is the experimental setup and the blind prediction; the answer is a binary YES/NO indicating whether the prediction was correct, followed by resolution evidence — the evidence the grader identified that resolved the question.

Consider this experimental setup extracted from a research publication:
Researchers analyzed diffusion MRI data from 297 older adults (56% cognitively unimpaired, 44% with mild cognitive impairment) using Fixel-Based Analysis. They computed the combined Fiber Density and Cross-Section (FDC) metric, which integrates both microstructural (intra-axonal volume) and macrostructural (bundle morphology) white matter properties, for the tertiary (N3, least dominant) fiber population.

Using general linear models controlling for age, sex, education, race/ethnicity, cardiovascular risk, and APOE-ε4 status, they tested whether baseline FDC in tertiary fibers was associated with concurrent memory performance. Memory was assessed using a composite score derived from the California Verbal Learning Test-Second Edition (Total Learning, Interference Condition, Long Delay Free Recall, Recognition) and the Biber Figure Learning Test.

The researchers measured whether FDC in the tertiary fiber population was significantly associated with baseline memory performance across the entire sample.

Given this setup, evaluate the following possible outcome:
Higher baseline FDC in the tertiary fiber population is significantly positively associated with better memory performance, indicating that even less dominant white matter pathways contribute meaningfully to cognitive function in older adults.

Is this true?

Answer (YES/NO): NO